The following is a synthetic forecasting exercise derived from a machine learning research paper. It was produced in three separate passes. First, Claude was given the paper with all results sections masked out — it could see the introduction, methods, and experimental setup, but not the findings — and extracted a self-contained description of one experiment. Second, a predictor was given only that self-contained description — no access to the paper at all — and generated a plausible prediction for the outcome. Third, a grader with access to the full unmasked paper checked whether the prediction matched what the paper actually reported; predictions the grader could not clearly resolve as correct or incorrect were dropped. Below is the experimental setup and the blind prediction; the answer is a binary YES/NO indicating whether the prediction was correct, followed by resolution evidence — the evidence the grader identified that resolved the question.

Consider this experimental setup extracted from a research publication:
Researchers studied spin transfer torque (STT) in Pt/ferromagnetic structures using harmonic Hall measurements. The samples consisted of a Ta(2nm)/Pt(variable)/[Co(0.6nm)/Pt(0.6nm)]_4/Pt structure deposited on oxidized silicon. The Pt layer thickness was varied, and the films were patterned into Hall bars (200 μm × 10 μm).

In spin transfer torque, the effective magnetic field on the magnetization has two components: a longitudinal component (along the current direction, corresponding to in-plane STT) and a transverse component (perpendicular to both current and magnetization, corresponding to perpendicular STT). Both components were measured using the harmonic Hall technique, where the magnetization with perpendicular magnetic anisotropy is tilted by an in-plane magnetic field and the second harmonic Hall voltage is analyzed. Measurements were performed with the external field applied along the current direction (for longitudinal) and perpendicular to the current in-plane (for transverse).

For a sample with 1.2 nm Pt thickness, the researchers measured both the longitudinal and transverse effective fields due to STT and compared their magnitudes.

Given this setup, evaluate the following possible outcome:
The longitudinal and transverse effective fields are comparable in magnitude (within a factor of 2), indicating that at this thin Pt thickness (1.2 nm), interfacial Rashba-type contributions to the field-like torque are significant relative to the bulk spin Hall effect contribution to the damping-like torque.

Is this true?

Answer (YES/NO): NO